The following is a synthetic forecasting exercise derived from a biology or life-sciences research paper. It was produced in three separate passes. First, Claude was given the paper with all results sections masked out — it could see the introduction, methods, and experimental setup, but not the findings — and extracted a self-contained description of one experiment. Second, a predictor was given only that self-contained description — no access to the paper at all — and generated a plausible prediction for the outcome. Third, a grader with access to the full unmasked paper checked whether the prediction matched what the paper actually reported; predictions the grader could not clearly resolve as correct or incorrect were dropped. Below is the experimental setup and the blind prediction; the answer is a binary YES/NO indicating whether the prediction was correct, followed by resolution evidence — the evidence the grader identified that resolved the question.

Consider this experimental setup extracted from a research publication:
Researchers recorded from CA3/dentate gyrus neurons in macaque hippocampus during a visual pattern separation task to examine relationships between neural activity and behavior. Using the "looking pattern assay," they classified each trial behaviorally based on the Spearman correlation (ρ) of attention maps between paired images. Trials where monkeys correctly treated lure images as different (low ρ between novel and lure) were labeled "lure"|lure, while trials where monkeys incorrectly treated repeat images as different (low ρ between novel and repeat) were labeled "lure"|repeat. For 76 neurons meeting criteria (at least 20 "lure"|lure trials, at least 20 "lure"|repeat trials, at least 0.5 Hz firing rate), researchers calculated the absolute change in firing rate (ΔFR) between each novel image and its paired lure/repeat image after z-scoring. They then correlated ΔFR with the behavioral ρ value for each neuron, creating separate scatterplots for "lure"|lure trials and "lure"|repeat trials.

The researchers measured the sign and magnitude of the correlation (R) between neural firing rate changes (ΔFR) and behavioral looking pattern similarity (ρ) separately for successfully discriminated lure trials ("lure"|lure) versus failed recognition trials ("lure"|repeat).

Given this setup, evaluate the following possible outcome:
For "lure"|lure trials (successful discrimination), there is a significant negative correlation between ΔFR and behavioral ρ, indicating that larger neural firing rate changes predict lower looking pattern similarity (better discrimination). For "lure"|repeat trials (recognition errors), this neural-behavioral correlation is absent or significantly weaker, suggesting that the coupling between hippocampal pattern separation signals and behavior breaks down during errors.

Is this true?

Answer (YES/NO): NO